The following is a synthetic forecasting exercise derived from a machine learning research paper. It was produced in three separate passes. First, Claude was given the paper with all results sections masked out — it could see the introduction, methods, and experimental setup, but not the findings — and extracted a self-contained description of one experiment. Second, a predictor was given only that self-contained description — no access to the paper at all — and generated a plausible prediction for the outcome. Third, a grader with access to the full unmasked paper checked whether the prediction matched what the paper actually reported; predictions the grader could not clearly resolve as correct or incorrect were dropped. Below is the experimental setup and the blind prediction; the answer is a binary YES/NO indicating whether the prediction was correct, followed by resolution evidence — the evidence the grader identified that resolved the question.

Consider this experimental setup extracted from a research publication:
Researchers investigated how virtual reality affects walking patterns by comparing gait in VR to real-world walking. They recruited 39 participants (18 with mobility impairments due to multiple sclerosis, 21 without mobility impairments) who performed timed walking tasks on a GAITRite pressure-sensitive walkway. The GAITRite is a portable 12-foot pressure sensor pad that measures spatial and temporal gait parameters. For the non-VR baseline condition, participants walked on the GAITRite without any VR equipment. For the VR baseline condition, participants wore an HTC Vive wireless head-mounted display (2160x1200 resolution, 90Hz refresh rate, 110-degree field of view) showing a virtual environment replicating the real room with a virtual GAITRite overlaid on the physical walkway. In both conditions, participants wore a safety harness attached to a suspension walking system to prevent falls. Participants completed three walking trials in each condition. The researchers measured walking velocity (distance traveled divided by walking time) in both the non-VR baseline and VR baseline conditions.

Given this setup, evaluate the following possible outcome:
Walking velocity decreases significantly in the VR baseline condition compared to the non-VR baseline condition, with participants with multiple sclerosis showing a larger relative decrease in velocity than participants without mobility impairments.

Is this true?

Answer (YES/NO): YES